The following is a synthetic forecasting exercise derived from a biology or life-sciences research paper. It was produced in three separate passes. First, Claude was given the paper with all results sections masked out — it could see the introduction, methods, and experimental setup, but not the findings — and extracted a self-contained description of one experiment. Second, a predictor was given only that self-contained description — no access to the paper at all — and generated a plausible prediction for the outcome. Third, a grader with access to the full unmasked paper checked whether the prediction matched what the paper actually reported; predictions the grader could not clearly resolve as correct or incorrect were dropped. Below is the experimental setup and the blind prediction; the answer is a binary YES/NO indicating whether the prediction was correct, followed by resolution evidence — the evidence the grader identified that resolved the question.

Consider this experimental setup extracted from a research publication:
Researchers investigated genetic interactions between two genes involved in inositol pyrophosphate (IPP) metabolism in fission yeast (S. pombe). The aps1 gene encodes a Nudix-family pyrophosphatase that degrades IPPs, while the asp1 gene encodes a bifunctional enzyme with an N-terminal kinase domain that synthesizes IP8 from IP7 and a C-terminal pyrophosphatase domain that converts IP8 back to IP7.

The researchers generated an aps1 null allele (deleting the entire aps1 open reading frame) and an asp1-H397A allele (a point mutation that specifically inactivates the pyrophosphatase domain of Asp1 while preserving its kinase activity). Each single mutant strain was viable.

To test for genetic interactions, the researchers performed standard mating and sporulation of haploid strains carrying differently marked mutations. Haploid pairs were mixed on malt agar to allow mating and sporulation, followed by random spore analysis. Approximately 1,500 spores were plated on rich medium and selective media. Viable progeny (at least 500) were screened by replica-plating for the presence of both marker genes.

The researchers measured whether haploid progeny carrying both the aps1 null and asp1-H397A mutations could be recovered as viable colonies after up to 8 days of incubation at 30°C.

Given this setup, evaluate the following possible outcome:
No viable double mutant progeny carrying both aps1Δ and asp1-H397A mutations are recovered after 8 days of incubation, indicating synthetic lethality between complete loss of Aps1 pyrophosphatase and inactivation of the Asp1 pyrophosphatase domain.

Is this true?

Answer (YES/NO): YES